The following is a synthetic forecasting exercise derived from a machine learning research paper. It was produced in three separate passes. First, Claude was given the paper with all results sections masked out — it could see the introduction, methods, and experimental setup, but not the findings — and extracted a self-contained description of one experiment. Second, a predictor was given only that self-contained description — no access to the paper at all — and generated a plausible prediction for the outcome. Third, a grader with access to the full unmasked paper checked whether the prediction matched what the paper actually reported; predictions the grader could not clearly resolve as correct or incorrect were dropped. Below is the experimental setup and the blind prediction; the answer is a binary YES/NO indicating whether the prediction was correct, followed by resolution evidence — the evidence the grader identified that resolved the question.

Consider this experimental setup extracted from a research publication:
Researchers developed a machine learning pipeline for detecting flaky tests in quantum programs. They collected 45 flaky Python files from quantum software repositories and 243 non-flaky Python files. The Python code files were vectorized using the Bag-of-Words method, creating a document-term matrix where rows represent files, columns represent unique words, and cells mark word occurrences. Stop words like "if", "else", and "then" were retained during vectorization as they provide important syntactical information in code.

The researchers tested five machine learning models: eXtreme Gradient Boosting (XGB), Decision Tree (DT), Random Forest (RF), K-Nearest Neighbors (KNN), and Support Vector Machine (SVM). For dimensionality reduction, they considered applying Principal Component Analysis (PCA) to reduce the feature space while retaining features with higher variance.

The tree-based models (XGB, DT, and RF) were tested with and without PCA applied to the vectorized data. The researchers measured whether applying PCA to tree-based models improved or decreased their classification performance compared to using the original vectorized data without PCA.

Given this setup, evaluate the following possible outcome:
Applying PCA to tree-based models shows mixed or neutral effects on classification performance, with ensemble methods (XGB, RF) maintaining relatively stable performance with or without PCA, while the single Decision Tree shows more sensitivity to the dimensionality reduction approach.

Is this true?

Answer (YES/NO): NO